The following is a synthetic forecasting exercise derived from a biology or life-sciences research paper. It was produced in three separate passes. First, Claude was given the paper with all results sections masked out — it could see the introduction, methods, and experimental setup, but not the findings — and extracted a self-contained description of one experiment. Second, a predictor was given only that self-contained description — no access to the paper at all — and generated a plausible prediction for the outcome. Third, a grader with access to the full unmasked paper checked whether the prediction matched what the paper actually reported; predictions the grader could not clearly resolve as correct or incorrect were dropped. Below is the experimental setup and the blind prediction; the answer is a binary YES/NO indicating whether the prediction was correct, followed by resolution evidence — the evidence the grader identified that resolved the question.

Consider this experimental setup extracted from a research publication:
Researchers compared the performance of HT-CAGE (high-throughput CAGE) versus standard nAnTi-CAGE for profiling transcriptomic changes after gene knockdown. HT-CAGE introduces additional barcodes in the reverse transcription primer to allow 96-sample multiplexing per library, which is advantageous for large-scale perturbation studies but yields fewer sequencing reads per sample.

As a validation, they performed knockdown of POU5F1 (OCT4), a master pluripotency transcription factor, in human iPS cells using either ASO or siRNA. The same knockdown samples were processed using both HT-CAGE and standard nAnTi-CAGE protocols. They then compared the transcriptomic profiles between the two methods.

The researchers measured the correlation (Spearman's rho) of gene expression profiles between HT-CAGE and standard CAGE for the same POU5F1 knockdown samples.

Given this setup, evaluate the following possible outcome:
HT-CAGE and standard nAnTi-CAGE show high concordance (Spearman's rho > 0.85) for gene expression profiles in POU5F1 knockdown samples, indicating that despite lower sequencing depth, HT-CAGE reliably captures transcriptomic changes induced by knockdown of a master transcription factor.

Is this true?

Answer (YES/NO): NO